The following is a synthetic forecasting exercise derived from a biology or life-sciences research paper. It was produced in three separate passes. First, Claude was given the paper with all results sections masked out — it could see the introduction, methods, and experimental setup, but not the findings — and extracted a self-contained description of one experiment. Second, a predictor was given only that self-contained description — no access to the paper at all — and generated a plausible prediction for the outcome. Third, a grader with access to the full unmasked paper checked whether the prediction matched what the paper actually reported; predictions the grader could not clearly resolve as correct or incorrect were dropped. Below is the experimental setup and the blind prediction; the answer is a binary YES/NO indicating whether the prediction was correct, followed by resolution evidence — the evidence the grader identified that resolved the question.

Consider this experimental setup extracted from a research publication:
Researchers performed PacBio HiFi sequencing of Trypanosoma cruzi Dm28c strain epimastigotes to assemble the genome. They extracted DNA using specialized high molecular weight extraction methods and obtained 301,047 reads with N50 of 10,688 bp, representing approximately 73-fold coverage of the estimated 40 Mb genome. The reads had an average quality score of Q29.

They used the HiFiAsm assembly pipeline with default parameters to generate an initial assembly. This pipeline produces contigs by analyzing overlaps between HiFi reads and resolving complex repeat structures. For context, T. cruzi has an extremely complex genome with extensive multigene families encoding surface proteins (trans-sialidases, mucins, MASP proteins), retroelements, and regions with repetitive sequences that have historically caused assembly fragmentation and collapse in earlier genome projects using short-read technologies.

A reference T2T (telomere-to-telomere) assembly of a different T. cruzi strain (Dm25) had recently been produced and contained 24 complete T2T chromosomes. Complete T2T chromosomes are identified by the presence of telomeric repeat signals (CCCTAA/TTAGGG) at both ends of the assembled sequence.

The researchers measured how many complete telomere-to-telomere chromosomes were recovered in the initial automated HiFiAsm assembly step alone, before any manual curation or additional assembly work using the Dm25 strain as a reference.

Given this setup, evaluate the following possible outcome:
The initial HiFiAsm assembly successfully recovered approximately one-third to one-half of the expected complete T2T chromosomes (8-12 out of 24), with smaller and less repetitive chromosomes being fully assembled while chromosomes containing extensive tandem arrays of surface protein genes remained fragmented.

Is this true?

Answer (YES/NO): NO